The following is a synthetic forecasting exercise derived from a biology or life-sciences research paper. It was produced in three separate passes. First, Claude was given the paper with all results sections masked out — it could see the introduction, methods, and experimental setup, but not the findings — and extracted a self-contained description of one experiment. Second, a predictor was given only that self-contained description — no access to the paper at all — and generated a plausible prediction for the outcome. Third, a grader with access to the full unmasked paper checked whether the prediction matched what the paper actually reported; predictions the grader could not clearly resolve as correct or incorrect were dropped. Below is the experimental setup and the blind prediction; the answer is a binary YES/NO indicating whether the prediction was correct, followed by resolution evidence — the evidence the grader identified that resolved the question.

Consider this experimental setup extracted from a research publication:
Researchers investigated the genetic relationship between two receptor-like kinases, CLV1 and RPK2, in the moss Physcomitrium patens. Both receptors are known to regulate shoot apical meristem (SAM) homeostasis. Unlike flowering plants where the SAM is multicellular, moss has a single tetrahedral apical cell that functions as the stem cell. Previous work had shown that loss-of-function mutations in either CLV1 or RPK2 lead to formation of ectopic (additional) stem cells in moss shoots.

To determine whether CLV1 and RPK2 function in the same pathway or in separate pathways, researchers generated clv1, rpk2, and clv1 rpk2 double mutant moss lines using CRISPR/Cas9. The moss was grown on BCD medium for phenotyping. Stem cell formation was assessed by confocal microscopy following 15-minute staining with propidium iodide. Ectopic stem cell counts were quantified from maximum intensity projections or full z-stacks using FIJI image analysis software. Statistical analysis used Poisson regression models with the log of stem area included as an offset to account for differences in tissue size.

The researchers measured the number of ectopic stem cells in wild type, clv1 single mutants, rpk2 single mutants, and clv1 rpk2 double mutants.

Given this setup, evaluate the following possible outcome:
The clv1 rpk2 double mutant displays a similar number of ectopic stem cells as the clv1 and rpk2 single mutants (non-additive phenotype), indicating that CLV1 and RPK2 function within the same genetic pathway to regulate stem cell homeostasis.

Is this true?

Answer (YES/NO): NO